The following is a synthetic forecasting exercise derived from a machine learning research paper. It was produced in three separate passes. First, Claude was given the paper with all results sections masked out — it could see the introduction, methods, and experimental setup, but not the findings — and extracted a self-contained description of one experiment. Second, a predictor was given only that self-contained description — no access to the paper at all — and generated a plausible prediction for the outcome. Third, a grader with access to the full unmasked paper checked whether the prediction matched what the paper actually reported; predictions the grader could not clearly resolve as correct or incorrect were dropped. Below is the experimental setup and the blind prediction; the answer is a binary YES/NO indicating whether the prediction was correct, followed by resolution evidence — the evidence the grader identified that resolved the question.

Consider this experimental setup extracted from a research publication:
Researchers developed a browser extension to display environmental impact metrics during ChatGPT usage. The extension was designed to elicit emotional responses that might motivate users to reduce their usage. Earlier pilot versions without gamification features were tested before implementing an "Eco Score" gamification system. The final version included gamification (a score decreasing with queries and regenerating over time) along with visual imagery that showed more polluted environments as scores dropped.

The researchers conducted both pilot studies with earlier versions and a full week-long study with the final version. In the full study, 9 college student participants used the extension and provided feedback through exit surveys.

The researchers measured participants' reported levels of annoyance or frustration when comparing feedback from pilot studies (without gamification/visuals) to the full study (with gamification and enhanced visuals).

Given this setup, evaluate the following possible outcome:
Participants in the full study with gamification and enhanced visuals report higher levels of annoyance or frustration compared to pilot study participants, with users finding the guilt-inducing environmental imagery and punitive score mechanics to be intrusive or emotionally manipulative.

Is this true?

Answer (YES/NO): NO